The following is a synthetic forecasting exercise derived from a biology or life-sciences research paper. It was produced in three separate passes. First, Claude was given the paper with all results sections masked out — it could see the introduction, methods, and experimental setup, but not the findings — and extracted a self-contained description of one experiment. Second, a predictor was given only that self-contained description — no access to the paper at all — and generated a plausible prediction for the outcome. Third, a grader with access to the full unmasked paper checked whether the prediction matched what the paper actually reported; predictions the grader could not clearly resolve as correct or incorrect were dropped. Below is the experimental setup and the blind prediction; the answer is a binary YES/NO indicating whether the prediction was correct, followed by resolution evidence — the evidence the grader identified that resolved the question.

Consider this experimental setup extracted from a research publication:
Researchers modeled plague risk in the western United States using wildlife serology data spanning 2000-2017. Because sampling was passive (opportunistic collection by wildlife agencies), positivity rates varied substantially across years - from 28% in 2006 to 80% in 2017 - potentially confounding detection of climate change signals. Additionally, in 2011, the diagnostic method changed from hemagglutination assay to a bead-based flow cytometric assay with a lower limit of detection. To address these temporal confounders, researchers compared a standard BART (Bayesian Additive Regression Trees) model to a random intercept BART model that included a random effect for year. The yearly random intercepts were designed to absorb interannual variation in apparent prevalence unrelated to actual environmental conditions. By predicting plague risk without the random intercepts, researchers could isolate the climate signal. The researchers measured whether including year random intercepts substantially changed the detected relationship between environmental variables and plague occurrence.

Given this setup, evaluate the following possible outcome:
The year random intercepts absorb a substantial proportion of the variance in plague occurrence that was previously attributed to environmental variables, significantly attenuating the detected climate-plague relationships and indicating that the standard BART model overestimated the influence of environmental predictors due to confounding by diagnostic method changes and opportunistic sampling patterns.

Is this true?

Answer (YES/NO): NO